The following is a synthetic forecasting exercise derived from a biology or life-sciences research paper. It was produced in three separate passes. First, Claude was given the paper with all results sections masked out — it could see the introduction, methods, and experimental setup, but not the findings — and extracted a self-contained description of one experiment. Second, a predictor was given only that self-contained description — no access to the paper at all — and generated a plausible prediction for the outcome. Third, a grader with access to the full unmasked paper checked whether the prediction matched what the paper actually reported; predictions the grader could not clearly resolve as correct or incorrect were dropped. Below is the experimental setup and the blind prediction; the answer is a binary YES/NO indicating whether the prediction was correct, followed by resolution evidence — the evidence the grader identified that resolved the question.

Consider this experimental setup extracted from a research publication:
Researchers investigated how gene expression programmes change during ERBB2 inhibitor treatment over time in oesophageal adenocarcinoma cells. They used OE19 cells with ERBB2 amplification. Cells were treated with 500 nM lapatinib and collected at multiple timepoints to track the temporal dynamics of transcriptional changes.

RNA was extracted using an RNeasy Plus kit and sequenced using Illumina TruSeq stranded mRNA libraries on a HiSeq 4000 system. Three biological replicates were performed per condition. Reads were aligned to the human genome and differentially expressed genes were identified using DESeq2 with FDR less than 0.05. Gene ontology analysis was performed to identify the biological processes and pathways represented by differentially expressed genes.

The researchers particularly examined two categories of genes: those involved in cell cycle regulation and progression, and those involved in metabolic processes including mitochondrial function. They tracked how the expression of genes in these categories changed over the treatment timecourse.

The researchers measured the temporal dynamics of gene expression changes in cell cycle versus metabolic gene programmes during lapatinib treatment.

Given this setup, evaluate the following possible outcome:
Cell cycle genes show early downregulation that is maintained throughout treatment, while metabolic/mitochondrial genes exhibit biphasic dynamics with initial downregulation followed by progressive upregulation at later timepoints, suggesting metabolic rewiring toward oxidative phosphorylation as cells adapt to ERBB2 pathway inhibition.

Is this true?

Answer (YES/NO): NO